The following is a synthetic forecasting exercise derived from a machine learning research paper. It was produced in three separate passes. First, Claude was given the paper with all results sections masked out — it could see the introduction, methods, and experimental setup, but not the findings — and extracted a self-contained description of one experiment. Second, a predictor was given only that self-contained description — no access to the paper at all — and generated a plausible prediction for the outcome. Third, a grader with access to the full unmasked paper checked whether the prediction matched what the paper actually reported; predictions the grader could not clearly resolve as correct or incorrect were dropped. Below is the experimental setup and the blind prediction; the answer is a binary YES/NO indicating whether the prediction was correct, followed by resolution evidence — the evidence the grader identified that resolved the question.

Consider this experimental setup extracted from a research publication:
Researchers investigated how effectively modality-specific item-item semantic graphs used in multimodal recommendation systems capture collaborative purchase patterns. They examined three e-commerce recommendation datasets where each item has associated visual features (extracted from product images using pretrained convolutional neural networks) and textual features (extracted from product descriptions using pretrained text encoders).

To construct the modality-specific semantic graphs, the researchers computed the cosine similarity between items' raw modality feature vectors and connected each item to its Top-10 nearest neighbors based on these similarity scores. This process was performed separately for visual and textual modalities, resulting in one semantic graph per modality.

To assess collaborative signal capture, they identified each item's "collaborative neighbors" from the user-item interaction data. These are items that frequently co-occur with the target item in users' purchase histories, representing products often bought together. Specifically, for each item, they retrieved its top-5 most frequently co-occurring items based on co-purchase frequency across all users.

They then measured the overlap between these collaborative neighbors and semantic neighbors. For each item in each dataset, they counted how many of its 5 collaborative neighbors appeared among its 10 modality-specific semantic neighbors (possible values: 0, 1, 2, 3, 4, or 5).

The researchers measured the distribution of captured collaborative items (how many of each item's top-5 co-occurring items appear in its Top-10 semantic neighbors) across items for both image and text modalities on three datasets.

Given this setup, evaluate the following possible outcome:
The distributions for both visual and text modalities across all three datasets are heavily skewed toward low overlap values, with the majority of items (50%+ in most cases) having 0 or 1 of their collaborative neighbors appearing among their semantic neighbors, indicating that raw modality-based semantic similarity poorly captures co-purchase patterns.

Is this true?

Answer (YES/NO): YES